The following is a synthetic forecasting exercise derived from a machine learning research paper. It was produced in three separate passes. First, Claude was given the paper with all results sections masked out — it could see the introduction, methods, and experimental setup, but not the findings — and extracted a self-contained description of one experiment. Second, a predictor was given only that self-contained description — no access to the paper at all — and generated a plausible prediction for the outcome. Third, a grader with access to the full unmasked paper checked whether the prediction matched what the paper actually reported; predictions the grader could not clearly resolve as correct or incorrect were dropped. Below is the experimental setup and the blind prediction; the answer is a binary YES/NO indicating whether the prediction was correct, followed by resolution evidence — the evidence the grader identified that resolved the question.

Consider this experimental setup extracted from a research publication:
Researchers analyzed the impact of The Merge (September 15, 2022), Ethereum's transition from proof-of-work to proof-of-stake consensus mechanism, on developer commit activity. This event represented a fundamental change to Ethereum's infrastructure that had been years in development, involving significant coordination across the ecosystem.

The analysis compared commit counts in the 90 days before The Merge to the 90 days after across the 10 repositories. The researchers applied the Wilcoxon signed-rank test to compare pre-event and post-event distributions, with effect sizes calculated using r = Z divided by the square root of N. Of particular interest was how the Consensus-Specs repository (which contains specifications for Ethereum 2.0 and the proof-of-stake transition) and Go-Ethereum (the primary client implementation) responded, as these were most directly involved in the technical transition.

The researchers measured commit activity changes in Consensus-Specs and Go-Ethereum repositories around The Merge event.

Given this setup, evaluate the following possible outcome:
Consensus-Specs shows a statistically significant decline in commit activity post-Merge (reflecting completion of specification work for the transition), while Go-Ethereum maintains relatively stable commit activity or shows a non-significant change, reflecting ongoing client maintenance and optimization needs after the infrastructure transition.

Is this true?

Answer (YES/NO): YES